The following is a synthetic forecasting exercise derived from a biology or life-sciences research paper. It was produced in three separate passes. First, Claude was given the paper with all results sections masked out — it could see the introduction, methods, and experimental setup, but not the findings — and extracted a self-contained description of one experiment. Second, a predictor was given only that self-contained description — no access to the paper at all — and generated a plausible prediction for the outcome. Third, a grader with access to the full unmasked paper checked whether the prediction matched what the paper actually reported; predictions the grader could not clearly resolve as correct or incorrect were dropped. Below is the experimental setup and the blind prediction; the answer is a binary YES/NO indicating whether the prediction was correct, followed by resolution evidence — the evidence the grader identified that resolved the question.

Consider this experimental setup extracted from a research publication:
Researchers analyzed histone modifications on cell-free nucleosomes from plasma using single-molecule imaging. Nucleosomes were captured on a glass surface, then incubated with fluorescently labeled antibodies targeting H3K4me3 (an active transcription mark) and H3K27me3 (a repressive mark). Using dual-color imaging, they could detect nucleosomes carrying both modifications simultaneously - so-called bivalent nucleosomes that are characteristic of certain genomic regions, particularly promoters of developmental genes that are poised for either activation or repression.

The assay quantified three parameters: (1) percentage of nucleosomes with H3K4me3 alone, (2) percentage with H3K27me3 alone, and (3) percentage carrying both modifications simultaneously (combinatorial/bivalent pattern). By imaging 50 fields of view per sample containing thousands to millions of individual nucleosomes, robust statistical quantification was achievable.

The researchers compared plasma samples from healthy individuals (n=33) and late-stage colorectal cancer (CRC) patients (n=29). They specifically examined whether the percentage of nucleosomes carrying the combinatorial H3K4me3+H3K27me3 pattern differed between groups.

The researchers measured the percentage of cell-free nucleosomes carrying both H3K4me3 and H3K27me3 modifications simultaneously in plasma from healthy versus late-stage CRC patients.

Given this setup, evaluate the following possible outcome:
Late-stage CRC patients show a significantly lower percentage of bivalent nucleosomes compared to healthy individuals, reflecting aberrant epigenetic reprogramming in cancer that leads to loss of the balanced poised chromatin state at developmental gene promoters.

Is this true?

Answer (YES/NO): NO